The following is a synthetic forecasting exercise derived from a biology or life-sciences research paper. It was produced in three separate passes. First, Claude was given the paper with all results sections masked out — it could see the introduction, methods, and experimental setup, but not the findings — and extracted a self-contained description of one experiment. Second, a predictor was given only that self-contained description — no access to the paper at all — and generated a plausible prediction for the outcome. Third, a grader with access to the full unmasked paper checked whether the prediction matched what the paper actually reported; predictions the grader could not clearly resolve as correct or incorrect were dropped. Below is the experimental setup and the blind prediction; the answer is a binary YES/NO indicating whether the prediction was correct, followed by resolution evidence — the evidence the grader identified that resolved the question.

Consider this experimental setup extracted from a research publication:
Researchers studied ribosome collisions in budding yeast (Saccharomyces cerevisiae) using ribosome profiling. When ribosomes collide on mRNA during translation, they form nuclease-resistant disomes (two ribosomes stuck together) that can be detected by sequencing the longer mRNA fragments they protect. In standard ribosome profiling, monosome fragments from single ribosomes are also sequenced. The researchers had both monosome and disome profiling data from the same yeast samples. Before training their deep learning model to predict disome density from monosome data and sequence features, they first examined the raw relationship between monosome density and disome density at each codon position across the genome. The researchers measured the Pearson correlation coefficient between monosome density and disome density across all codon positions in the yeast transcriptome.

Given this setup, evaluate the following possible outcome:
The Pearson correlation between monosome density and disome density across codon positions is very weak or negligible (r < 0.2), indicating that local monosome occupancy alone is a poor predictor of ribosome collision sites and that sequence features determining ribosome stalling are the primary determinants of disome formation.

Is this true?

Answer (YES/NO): NO